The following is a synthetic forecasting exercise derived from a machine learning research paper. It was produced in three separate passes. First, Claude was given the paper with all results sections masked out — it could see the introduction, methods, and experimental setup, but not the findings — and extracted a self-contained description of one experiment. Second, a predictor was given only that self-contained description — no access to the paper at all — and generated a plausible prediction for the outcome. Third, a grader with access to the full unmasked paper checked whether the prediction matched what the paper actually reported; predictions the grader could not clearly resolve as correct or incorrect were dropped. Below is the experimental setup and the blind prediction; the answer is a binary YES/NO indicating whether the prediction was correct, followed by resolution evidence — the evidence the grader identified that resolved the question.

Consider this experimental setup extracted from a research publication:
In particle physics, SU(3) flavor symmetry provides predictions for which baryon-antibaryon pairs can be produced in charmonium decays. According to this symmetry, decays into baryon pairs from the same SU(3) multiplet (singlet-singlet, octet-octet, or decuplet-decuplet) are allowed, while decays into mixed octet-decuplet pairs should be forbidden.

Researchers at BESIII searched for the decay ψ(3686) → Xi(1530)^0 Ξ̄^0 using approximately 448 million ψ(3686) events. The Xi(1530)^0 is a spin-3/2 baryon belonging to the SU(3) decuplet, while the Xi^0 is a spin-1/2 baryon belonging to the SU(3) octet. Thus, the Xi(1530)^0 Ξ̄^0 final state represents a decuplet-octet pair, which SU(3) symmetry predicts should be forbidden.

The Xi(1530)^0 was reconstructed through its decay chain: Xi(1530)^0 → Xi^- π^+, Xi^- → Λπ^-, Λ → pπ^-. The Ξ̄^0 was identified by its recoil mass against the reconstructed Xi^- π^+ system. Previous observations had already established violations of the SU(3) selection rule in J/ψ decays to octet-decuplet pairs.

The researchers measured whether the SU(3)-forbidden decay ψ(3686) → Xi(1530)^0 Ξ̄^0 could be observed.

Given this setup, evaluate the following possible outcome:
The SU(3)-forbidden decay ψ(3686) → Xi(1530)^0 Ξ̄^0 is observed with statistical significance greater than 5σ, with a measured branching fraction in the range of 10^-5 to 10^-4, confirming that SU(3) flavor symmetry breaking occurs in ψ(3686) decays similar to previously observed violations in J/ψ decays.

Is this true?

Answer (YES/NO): NO